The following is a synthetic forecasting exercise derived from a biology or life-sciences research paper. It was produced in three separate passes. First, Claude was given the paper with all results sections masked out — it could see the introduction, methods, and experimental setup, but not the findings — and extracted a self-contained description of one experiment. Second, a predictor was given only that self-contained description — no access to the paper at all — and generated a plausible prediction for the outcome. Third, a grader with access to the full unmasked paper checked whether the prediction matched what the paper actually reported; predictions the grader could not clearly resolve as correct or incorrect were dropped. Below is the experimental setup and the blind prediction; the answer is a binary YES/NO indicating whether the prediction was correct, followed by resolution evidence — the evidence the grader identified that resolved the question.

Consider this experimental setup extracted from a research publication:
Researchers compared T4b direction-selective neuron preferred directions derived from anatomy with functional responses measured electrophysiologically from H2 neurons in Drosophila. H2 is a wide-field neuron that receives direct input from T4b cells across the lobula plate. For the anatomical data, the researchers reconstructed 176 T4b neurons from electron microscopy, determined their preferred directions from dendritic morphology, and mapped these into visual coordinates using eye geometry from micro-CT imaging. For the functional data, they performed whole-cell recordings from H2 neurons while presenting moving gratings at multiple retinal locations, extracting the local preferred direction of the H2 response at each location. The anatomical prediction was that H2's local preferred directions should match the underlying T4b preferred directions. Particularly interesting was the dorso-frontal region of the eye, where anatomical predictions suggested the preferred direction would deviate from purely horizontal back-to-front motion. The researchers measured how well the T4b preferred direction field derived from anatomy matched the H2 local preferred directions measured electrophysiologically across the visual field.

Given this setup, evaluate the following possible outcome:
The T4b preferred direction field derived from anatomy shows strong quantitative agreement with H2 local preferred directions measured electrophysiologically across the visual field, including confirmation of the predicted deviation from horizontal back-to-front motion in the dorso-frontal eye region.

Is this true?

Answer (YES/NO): YES